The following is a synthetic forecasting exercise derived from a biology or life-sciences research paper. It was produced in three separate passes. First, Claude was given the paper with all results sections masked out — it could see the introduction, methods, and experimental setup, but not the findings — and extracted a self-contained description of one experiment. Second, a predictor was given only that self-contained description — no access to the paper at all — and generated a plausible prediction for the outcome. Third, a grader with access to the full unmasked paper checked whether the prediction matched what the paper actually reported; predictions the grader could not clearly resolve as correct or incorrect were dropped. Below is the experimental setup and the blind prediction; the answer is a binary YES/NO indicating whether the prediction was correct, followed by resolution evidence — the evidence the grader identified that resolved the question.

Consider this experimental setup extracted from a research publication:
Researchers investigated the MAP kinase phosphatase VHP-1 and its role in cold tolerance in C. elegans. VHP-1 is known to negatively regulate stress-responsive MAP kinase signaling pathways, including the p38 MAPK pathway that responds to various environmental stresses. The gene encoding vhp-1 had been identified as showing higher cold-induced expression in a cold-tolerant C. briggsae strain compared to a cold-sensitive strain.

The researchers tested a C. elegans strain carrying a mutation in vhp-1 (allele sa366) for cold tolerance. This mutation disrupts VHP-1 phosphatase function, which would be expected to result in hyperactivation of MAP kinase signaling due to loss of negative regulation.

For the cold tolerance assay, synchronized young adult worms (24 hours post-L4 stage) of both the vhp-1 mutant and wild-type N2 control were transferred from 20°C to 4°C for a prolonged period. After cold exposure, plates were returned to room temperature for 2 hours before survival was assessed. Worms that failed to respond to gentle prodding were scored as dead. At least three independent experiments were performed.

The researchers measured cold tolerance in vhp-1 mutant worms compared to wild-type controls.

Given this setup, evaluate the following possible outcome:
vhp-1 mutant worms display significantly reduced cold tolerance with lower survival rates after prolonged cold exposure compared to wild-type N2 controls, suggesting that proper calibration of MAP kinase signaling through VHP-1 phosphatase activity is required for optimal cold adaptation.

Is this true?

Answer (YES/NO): YES